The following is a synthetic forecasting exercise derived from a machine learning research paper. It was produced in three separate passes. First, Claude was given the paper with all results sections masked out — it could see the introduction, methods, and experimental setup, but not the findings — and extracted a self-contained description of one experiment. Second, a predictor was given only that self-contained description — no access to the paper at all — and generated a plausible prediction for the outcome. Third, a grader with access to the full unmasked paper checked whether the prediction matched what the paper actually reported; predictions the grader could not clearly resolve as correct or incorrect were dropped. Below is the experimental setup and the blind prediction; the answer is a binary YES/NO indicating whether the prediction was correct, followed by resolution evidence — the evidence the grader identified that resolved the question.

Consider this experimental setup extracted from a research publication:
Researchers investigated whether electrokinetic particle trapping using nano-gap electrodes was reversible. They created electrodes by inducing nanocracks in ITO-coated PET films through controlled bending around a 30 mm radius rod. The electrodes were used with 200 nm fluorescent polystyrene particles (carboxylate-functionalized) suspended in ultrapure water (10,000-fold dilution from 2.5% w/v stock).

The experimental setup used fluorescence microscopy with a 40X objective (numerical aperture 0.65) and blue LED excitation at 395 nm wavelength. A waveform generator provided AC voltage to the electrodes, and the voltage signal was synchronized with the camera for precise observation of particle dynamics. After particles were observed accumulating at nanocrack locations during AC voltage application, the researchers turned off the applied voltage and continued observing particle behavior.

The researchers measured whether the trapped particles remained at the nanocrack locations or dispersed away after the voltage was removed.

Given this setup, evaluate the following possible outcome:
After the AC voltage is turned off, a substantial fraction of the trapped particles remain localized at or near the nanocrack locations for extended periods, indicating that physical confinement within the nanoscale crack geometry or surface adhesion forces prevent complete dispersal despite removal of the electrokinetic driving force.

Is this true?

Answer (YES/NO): NO